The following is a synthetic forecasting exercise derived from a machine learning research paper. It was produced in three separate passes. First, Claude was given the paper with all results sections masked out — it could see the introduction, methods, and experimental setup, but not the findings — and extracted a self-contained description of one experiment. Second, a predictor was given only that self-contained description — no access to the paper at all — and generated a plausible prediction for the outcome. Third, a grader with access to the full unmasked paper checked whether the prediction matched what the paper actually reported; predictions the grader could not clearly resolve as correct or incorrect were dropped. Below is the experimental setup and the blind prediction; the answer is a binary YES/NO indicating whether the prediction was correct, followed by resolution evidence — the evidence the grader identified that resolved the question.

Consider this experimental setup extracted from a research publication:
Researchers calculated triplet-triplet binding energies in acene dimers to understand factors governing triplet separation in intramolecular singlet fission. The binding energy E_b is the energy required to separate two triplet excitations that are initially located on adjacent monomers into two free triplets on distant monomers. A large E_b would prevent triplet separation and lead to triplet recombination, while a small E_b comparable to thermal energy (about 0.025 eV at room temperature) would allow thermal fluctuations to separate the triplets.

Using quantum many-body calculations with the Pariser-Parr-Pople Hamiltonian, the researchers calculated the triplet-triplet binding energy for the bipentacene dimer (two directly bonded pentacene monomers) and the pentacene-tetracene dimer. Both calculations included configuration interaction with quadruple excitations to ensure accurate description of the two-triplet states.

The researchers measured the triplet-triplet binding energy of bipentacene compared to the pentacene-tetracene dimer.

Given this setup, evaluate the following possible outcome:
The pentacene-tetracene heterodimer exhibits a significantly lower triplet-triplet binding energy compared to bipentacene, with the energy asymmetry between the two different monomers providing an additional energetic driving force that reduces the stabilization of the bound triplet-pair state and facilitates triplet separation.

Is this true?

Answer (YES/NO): YES